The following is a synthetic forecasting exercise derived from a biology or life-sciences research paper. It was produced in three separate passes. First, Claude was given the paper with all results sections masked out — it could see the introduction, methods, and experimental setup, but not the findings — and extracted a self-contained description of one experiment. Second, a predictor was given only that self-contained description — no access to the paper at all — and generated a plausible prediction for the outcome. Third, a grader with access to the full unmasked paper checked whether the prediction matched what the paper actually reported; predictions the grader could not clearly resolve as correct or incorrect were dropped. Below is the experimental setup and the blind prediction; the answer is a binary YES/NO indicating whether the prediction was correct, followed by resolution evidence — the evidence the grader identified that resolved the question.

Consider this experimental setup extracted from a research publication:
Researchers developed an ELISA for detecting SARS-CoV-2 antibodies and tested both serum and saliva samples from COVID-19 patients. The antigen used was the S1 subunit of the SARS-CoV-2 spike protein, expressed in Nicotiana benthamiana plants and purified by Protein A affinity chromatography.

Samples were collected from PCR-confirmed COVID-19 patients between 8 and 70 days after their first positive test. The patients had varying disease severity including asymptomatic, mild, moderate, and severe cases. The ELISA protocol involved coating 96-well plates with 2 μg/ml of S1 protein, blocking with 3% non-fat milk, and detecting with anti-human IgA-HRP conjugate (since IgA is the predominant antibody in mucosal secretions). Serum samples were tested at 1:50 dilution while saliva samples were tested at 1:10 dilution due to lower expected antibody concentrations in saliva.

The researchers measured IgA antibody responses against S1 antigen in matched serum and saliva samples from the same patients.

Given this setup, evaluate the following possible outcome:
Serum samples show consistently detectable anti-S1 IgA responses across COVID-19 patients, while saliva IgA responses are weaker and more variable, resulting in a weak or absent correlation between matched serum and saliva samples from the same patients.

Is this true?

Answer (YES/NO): NO